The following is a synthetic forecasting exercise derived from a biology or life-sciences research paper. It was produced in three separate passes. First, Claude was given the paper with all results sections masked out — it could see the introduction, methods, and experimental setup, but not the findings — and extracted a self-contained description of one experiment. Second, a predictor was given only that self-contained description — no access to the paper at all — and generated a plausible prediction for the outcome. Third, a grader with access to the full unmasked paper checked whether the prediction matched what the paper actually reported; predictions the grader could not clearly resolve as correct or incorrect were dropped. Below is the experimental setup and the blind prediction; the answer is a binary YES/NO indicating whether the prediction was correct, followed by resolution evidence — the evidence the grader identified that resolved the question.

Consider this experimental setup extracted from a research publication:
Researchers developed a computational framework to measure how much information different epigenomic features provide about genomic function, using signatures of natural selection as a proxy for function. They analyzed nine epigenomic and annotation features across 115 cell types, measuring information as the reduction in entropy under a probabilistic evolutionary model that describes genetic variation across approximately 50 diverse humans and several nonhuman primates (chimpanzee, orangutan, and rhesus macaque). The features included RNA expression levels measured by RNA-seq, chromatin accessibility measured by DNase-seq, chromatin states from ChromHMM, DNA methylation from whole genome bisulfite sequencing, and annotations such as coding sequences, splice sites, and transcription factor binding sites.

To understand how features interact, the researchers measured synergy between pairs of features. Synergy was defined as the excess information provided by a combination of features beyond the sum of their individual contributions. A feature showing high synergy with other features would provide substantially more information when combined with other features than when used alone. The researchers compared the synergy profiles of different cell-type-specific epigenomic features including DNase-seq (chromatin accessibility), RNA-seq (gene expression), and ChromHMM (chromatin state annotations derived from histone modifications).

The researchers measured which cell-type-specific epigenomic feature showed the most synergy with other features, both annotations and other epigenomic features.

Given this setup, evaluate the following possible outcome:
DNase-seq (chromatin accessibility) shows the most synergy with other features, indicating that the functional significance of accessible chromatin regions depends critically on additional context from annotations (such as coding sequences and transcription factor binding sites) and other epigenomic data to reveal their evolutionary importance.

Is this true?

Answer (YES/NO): YES